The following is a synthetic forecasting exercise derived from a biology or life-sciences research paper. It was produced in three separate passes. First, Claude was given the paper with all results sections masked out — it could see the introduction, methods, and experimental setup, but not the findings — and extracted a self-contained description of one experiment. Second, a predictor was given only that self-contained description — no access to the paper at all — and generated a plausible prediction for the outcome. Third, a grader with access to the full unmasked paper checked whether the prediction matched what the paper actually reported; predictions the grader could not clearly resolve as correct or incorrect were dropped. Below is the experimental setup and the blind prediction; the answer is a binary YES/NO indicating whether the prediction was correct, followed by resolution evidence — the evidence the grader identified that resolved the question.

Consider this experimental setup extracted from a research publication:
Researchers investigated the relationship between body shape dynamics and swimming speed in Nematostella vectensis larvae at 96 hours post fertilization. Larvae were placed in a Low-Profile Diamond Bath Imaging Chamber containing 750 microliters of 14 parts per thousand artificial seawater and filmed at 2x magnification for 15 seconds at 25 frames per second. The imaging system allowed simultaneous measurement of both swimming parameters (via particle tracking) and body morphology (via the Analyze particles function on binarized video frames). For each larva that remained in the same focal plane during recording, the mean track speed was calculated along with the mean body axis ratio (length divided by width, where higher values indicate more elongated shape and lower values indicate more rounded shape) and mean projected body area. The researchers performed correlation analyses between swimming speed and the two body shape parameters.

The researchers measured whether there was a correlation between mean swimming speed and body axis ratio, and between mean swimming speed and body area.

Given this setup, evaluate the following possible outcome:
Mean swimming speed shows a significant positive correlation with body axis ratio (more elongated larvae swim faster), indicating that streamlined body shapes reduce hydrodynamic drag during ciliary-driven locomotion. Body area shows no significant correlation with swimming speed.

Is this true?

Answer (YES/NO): YES